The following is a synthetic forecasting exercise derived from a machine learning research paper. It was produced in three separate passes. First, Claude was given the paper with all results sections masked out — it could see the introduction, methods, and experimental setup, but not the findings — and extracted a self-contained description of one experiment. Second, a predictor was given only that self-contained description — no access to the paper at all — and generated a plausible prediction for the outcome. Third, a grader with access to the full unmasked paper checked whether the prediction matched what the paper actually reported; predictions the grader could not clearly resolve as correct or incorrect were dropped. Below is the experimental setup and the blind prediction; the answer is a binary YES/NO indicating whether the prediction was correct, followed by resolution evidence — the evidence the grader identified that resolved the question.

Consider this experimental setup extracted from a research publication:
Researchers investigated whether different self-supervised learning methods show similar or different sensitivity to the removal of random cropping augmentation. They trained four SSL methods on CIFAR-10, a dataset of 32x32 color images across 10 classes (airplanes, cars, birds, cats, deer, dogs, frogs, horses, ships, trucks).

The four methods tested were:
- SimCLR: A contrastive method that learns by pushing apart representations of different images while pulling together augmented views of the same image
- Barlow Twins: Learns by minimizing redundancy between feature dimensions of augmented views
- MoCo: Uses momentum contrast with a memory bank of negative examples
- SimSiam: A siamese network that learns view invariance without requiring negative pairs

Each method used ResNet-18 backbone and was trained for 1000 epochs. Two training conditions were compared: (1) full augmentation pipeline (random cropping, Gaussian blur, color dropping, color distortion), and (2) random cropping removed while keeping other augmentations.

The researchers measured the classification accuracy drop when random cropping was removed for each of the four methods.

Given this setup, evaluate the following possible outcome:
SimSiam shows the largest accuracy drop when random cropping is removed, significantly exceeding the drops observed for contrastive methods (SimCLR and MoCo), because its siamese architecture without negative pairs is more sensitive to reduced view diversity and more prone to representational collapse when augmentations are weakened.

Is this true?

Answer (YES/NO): YES